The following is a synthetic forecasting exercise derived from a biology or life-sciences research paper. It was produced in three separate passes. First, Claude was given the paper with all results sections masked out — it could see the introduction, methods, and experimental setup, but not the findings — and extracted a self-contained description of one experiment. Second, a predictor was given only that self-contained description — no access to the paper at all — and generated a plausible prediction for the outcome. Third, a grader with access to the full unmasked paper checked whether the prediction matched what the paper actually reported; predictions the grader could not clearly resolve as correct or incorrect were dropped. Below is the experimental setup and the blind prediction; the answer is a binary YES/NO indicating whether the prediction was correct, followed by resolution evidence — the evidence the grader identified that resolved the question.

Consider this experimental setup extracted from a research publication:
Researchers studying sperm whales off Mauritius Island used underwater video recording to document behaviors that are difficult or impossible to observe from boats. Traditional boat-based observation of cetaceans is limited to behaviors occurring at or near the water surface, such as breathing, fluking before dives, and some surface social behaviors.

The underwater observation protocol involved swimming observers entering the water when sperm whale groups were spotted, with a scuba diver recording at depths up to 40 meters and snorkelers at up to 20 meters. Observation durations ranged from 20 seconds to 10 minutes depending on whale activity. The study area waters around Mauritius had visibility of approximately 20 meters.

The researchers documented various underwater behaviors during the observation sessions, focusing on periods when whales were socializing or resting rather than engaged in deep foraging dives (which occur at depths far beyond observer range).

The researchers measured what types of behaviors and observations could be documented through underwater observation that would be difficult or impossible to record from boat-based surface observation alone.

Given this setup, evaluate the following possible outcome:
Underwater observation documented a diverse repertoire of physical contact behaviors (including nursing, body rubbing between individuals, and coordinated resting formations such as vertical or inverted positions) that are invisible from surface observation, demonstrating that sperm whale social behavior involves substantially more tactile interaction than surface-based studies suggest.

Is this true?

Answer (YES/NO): NO